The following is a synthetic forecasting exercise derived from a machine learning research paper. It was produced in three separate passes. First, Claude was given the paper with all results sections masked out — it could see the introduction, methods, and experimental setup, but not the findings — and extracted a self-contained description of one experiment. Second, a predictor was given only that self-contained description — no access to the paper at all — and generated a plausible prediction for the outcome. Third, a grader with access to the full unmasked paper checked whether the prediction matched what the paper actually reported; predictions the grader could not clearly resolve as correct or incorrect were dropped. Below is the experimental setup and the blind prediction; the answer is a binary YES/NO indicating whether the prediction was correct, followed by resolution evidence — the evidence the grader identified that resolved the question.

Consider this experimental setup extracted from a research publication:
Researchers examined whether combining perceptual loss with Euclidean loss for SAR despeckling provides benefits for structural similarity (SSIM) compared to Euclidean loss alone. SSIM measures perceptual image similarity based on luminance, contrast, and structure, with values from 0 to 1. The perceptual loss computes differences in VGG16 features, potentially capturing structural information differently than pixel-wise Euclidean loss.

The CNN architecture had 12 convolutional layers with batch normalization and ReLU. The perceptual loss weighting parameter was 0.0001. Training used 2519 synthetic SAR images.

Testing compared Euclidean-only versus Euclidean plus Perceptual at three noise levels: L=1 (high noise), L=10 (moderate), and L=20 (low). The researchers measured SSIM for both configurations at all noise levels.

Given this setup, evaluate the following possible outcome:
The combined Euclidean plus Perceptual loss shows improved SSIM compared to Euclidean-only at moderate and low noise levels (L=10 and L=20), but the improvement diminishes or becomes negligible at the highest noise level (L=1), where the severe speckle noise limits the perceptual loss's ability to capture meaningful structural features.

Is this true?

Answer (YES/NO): NO